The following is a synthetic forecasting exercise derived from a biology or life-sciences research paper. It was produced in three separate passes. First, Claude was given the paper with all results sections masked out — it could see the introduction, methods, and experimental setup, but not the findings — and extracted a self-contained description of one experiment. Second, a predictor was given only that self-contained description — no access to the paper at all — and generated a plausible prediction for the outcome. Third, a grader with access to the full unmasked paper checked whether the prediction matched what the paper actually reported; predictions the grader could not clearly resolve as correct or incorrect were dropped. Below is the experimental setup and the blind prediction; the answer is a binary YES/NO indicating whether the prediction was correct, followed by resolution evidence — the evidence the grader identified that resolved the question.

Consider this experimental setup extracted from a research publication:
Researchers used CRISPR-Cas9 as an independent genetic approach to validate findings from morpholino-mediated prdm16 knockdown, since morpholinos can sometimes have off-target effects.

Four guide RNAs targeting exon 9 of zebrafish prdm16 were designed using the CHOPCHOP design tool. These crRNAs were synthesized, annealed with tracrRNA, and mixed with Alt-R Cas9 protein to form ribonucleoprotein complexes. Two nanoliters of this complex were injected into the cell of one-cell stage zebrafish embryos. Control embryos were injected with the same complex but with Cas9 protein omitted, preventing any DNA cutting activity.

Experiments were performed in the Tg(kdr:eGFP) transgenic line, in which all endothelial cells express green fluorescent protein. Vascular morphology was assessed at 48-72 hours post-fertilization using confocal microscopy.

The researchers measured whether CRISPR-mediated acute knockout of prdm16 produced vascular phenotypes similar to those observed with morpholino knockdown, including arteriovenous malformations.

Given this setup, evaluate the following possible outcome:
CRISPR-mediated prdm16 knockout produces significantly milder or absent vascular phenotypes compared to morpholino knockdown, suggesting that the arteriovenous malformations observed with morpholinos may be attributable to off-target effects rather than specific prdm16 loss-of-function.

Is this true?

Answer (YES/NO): NO